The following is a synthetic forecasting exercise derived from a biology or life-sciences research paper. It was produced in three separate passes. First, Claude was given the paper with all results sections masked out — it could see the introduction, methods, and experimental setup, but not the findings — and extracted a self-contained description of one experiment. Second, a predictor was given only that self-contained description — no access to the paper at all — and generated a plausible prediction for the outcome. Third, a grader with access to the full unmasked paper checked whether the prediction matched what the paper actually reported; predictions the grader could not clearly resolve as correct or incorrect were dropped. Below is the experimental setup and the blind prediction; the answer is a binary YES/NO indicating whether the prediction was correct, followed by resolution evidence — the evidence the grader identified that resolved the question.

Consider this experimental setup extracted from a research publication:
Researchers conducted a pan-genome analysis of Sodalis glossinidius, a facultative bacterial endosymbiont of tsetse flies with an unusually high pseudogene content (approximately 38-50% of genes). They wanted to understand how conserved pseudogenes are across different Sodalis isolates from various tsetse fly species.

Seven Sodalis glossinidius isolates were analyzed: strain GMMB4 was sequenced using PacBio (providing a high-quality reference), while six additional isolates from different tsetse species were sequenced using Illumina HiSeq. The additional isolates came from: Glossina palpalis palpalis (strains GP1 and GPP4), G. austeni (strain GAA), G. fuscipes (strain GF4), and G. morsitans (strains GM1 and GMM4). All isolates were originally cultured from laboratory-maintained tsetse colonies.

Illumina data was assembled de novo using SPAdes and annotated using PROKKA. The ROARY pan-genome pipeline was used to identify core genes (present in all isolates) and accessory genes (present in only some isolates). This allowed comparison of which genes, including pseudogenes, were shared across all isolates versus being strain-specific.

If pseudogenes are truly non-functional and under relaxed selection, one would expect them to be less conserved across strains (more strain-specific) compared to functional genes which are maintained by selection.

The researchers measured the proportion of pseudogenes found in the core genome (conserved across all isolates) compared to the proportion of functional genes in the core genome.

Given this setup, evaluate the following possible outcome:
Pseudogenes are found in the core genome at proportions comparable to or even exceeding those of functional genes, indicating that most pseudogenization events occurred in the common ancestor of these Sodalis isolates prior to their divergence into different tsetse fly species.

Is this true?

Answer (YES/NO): YES